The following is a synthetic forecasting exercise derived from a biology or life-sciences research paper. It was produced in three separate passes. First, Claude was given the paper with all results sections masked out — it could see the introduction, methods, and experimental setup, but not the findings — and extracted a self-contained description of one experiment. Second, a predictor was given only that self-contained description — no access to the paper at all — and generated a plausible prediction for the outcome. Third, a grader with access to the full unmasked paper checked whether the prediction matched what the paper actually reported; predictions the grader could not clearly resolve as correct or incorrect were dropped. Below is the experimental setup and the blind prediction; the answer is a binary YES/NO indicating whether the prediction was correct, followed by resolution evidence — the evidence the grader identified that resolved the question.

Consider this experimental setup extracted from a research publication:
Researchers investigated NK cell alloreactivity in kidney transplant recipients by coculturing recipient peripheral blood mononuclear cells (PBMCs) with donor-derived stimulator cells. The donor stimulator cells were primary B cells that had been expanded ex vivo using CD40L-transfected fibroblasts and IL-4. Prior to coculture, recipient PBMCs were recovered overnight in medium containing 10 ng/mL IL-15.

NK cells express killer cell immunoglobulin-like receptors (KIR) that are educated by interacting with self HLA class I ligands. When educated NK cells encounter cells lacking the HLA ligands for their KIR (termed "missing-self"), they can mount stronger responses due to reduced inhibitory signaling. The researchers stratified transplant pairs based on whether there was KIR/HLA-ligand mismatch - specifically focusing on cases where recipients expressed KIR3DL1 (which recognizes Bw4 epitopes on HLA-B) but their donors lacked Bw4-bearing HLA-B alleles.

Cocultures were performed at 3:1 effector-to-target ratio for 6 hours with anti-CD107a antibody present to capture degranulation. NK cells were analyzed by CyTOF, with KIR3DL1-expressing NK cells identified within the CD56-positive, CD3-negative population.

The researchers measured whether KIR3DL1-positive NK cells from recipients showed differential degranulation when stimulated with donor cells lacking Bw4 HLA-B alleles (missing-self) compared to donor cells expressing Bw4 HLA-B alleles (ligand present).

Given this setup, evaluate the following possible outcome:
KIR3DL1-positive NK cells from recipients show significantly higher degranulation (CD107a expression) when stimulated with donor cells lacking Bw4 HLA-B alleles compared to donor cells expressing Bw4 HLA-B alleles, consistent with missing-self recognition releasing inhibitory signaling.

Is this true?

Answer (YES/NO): YES